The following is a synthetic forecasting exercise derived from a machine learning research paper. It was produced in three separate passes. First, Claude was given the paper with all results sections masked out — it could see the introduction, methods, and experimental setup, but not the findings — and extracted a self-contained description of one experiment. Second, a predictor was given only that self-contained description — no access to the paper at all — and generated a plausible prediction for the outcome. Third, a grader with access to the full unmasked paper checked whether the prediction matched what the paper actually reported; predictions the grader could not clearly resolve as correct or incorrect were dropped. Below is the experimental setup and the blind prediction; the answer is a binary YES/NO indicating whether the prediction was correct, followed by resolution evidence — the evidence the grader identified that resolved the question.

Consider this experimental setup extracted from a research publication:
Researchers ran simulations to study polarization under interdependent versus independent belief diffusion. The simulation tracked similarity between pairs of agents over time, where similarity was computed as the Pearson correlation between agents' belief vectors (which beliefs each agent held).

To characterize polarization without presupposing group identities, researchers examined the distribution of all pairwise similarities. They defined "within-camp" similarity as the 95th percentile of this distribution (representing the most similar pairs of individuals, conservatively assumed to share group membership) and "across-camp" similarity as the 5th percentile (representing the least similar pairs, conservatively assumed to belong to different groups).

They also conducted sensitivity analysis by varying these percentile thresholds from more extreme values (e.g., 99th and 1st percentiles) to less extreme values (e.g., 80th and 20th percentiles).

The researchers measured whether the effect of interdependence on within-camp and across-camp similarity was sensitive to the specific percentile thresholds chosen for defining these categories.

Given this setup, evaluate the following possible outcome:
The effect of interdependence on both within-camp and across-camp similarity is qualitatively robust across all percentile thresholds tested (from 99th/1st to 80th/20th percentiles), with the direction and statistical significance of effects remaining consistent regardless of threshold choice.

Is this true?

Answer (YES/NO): YES